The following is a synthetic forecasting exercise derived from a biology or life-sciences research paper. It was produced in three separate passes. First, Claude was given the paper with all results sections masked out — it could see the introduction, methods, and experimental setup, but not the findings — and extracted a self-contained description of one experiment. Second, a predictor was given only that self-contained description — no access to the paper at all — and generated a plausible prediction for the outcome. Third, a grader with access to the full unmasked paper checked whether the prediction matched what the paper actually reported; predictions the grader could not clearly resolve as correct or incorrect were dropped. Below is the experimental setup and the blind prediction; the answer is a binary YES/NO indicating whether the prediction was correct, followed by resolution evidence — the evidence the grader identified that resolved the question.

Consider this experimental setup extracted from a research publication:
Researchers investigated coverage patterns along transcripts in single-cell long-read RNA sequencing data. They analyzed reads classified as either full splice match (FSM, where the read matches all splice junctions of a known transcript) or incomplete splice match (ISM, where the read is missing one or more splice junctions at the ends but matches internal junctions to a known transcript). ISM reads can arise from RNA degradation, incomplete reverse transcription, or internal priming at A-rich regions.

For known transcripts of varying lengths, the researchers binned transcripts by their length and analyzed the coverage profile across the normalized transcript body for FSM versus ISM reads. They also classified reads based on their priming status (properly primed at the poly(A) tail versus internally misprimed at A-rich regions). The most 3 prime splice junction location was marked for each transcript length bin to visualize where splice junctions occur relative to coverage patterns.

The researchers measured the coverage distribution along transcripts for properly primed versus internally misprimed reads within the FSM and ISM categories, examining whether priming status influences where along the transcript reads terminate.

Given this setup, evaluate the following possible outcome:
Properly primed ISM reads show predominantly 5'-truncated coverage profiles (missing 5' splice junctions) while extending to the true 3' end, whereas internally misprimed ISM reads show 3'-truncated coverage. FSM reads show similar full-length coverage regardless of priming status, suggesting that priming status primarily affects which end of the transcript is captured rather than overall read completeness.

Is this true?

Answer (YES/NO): YES